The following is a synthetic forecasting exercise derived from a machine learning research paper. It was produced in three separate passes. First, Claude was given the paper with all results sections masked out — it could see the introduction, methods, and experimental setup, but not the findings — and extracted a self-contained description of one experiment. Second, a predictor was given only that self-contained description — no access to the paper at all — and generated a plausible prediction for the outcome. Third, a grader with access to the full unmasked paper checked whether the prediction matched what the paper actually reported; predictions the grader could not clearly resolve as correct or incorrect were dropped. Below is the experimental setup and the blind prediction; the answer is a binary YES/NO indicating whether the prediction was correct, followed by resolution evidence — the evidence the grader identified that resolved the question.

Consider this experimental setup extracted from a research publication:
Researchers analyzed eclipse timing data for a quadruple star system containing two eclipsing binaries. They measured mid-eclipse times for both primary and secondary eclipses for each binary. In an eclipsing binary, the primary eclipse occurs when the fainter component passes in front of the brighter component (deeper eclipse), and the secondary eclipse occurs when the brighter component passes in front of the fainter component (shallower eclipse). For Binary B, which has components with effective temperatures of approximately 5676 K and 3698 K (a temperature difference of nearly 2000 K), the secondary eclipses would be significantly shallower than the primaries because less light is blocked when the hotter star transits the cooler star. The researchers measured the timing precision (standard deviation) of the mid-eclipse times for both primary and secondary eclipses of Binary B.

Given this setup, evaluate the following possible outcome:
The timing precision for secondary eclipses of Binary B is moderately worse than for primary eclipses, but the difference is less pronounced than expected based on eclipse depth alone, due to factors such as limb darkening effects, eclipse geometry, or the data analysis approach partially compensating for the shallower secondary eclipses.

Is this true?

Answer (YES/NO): NO